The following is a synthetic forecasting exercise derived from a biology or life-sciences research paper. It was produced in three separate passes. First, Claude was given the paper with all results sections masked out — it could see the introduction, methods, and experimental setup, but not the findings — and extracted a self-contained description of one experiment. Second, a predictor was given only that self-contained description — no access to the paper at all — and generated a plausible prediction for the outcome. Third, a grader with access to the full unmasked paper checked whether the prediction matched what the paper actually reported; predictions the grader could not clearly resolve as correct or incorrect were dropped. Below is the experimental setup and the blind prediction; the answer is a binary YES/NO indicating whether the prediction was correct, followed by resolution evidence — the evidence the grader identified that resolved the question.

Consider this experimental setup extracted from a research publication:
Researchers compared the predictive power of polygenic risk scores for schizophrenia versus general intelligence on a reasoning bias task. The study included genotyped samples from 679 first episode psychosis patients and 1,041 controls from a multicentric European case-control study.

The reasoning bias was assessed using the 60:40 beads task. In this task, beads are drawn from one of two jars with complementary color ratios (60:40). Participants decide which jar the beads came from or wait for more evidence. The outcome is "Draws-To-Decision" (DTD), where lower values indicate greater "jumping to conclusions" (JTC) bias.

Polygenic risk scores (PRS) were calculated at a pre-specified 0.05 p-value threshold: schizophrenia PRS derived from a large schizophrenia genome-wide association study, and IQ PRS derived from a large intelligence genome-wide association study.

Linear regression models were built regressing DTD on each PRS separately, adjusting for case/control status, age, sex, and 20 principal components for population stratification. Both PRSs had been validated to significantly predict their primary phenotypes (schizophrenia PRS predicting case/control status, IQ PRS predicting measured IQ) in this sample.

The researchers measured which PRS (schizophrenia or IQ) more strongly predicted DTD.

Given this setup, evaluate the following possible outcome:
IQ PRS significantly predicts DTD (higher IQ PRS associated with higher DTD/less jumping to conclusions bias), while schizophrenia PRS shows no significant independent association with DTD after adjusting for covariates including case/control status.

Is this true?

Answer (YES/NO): YES